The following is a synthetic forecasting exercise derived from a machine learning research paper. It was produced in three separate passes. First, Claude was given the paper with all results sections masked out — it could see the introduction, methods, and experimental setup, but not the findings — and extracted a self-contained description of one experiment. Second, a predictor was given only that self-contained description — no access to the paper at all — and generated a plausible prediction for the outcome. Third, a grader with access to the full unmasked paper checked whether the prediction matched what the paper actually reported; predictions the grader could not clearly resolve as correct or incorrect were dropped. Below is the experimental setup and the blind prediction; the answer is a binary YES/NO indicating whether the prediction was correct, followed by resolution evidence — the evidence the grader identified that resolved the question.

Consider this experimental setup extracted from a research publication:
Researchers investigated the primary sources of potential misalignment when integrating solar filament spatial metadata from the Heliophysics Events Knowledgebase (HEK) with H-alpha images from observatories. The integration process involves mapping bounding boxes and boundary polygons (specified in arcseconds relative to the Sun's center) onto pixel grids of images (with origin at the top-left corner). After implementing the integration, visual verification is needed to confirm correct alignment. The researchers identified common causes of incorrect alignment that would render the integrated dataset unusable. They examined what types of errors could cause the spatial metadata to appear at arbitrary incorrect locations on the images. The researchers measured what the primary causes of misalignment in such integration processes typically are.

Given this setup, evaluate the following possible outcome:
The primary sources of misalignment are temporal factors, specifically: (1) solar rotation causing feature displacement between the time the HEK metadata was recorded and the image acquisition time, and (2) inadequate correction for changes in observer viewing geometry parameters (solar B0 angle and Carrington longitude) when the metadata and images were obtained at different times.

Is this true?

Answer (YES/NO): NO